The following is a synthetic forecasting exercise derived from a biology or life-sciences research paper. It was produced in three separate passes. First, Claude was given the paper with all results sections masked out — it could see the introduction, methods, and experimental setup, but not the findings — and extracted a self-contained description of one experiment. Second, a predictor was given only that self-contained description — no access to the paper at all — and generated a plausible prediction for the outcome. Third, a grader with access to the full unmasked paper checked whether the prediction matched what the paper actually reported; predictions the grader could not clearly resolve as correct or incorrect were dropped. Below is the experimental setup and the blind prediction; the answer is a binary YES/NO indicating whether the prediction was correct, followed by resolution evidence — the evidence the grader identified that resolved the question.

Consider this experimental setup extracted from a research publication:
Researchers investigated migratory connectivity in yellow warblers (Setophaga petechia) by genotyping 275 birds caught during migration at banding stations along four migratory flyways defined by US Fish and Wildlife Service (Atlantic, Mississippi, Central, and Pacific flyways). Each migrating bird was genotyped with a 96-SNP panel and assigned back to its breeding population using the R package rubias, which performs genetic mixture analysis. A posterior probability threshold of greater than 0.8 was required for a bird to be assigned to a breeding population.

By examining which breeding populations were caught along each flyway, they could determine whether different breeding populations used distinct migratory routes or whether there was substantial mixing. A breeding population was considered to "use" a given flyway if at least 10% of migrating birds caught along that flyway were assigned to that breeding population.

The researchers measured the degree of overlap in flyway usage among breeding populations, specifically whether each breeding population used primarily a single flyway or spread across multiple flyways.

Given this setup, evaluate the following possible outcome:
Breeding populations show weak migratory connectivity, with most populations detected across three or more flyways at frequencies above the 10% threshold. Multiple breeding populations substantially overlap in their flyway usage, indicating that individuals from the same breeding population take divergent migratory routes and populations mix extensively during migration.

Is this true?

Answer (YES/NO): NO